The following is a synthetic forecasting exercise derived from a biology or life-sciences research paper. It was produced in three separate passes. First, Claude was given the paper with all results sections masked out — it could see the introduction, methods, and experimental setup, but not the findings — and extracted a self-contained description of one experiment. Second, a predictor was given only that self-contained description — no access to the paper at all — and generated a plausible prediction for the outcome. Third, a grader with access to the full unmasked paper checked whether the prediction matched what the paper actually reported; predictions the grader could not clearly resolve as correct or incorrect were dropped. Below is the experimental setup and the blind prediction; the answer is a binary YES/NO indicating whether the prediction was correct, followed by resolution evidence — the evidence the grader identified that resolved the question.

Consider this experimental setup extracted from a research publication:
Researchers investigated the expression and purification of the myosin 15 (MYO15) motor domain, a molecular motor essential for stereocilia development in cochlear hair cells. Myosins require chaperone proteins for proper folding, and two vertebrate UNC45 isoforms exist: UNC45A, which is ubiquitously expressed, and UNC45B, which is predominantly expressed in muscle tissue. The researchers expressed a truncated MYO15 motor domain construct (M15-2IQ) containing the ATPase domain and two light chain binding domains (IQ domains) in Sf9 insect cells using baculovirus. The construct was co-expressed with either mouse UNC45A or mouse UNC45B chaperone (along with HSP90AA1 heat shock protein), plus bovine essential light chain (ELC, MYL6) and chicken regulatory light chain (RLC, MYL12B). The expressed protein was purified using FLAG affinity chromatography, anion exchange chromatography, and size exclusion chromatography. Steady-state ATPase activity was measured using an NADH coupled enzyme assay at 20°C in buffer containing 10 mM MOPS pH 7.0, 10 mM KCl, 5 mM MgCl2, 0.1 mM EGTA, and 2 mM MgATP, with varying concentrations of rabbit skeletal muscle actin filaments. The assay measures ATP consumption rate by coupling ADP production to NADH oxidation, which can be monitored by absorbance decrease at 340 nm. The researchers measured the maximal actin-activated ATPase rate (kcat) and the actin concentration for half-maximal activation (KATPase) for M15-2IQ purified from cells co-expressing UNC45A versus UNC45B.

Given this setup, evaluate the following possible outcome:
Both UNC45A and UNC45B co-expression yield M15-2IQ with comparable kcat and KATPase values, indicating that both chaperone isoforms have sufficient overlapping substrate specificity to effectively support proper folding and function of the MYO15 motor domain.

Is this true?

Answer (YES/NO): YES